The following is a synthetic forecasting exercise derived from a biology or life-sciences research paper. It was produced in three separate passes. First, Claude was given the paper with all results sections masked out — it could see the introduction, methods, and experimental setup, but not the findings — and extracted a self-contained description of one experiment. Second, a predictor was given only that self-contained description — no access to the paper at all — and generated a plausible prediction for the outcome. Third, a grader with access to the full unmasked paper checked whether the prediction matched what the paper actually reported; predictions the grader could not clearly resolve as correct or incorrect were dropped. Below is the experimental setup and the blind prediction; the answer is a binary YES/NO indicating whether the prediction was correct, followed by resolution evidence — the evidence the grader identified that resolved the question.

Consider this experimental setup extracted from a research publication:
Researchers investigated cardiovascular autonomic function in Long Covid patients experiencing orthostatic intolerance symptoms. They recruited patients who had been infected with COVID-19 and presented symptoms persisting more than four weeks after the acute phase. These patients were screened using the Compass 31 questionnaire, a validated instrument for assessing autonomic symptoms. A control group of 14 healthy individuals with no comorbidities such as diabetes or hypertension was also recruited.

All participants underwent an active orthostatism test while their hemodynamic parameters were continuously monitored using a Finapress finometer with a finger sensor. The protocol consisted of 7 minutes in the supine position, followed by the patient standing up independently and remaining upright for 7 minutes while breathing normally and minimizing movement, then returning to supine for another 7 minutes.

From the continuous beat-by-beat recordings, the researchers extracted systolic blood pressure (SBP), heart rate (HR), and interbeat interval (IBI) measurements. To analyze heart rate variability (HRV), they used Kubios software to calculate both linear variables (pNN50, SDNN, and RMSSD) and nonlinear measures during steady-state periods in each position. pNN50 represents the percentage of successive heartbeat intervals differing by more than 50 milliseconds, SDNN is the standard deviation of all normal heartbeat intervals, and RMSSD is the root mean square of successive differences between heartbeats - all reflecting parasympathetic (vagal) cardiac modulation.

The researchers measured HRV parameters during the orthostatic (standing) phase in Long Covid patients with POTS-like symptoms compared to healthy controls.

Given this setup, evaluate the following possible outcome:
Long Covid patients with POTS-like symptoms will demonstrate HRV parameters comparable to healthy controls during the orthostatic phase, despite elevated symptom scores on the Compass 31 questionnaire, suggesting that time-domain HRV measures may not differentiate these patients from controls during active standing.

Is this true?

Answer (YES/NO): NO